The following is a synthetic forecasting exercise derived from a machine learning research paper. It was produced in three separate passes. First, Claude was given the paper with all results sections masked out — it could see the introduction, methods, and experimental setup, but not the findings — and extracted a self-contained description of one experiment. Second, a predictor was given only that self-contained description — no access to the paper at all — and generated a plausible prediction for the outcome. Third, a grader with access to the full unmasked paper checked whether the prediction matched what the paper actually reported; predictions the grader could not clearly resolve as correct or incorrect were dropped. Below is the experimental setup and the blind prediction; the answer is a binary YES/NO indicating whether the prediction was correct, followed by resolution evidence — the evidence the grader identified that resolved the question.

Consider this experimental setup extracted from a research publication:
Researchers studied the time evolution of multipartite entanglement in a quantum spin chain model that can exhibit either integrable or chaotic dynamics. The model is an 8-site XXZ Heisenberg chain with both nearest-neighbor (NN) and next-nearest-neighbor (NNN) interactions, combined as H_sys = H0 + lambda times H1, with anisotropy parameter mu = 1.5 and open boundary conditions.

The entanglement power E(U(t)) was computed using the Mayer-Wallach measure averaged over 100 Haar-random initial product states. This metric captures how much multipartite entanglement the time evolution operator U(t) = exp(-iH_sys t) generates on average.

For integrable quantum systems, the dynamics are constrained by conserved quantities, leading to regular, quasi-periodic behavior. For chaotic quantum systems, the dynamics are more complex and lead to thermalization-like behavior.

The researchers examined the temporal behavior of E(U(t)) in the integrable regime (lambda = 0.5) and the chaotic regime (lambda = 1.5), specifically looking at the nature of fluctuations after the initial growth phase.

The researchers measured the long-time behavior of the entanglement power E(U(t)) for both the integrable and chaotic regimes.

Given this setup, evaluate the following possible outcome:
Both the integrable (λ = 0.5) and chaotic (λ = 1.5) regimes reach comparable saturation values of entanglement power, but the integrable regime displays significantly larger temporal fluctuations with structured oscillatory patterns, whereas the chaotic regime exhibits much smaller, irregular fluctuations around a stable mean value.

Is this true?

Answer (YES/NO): NO